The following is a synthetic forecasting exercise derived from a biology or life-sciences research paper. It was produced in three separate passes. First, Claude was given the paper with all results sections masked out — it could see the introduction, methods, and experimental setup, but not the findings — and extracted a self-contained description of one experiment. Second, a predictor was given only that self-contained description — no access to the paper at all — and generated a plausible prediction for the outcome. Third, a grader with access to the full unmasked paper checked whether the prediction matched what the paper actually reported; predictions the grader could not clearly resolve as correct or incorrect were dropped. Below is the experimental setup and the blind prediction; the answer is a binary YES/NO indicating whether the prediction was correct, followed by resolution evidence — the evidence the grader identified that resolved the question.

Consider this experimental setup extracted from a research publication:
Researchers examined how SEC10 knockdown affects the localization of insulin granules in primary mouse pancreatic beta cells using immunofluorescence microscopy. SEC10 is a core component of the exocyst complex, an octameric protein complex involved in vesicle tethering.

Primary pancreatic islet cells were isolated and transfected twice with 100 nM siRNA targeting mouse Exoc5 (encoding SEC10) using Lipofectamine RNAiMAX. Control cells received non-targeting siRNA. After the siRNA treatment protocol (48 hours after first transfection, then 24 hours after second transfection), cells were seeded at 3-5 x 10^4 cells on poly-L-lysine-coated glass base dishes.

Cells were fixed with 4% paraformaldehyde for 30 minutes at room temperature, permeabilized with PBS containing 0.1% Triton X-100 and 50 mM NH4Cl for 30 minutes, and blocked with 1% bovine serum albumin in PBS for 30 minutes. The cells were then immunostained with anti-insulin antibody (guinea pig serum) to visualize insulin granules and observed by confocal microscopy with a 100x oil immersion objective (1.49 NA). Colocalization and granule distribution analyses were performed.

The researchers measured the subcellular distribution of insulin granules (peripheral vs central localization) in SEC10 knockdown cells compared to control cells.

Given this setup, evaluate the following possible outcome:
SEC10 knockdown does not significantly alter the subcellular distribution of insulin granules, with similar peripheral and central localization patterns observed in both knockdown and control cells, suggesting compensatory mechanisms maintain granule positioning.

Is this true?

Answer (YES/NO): YES